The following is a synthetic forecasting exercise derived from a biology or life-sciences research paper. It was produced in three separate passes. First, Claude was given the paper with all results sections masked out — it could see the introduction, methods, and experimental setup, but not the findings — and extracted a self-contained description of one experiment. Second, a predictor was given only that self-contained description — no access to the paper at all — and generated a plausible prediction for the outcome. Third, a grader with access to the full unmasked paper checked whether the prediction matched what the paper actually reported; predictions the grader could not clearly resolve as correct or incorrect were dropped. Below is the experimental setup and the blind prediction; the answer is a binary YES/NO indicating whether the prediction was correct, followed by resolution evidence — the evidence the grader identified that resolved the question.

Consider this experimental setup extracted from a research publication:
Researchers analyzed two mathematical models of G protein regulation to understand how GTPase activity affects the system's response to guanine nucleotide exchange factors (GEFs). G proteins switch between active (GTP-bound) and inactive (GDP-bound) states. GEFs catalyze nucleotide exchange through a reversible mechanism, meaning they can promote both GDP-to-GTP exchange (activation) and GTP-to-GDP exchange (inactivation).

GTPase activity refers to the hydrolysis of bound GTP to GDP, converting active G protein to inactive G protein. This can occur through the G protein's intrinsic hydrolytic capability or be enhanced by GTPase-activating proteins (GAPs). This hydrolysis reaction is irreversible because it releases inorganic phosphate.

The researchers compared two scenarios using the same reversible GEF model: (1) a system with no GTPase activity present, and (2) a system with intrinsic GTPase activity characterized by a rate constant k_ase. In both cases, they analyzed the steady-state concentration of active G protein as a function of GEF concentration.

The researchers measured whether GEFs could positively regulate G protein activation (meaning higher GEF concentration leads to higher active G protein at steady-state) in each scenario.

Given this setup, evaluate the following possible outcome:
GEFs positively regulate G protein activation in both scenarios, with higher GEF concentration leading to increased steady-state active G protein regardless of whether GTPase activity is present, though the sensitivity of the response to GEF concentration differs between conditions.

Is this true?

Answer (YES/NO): NO